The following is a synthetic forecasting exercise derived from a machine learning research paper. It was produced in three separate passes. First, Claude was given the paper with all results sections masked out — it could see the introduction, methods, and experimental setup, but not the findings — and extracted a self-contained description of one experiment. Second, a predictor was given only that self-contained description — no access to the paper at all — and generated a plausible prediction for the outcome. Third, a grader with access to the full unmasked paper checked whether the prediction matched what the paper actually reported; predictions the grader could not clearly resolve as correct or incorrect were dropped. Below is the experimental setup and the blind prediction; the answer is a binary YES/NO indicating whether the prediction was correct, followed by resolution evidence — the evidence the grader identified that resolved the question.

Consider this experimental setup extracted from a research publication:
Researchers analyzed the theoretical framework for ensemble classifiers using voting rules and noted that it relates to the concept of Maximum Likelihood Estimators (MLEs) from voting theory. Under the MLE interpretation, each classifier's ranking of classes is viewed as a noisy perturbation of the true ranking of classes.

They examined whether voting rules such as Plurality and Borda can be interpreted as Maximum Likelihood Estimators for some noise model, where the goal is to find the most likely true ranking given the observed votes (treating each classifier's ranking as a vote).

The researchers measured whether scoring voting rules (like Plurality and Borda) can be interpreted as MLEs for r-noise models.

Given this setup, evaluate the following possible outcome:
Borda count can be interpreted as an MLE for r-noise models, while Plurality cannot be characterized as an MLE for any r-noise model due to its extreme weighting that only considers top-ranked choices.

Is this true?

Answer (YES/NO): NO